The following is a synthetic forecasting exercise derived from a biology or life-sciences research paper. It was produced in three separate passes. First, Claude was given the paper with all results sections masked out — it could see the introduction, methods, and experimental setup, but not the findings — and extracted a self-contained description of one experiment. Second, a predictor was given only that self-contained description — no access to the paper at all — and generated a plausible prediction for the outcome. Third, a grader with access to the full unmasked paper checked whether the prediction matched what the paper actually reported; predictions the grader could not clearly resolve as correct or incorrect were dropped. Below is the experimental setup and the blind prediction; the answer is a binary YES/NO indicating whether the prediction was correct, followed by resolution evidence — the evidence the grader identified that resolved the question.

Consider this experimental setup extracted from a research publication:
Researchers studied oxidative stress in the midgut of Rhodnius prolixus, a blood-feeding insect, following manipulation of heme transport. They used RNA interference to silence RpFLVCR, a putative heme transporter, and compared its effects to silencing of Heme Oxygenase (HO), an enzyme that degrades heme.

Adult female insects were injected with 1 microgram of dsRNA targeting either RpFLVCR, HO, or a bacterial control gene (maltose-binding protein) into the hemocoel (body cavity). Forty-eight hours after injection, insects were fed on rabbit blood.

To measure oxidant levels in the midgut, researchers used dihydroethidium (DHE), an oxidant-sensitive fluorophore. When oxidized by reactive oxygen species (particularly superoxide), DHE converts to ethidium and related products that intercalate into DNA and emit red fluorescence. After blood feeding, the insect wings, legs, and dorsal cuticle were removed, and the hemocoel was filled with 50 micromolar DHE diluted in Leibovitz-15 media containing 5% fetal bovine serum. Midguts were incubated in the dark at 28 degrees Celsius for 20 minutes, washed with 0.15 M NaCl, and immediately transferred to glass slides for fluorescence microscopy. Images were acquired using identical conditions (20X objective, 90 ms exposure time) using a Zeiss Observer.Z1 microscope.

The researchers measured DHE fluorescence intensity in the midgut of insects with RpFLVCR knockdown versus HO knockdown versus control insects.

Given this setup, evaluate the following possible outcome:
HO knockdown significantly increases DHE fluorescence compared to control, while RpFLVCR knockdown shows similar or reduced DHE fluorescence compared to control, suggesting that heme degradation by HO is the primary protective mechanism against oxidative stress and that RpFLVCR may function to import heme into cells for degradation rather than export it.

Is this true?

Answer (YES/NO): NO